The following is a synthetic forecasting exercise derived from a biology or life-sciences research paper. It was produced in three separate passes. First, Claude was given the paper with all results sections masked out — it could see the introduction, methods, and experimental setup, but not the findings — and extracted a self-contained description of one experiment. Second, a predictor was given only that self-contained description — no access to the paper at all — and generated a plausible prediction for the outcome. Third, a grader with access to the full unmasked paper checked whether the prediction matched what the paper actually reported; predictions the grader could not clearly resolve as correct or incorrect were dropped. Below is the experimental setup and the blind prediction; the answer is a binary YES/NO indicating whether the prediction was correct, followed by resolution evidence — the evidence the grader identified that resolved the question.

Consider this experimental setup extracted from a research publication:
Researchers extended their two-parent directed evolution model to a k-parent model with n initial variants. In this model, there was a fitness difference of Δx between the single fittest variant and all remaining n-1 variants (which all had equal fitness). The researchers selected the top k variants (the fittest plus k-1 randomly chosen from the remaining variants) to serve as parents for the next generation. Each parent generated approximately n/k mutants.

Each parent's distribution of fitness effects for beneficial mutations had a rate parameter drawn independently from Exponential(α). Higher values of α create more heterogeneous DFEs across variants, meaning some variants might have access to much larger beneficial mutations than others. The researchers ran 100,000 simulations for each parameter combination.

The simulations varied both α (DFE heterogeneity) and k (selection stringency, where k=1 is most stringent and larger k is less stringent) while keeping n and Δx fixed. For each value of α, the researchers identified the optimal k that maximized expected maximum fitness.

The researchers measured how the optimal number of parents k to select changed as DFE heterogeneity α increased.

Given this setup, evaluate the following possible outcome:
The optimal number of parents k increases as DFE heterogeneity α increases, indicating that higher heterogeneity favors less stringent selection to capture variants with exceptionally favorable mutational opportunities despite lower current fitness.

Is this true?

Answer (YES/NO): YES